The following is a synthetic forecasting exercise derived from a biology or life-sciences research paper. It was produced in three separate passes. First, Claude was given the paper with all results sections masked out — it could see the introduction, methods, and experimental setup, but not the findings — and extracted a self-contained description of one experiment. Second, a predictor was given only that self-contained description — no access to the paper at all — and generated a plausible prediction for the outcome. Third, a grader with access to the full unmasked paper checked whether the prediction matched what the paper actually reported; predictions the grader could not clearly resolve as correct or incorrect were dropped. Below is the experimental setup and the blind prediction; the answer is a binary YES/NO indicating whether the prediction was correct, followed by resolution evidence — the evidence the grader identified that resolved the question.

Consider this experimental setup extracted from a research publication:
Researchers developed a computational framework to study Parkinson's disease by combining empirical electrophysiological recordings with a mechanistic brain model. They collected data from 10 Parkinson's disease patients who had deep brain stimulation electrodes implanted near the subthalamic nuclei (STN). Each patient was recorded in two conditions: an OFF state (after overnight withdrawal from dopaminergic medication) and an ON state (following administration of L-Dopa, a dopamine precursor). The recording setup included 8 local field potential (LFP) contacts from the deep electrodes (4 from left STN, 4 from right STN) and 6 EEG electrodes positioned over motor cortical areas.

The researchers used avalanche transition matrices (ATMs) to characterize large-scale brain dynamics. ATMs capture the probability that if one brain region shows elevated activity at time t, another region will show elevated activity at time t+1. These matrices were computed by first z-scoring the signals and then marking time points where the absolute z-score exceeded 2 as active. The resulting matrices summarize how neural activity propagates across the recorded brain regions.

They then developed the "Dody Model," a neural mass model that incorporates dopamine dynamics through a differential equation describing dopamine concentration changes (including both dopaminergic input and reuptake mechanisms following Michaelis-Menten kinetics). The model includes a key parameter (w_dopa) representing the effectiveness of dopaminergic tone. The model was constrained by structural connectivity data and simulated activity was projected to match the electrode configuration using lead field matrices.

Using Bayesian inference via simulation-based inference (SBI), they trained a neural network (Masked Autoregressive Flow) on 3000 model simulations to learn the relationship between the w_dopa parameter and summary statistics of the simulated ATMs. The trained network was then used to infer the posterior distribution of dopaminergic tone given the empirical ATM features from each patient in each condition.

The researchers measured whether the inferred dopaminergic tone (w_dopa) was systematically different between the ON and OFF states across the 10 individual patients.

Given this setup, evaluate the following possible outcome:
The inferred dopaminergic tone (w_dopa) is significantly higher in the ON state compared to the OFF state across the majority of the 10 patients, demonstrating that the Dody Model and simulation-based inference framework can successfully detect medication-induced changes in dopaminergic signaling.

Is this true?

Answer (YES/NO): YES